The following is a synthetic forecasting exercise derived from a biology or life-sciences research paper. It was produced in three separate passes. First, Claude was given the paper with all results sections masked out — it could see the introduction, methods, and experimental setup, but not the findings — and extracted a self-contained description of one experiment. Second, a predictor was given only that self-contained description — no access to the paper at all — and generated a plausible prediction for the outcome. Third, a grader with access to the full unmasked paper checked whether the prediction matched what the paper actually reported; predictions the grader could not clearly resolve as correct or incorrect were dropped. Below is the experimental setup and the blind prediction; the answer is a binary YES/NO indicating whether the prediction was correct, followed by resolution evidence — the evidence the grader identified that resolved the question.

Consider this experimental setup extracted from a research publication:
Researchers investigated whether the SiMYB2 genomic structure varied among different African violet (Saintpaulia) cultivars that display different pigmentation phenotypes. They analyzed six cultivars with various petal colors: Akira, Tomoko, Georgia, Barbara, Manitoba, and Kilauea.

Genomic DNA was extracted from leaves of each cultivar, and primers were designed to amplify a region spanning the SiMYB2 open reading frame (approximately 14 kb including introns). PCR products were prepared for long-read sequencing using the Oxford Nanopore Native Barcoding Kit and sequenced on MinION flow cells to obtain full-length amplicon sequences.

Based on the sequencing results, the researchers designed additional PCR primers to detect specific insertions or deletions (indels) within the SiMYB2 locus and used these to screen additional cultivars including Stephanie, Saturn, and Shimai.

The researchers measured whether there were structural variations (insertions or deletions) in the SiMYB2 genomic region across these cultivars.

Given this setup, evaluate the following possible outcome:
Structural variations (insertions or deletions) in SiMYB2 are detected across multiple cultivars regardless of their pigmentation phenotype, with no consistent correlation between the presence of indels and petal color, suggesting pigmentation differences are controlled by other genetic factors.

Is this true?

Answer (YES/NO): NO